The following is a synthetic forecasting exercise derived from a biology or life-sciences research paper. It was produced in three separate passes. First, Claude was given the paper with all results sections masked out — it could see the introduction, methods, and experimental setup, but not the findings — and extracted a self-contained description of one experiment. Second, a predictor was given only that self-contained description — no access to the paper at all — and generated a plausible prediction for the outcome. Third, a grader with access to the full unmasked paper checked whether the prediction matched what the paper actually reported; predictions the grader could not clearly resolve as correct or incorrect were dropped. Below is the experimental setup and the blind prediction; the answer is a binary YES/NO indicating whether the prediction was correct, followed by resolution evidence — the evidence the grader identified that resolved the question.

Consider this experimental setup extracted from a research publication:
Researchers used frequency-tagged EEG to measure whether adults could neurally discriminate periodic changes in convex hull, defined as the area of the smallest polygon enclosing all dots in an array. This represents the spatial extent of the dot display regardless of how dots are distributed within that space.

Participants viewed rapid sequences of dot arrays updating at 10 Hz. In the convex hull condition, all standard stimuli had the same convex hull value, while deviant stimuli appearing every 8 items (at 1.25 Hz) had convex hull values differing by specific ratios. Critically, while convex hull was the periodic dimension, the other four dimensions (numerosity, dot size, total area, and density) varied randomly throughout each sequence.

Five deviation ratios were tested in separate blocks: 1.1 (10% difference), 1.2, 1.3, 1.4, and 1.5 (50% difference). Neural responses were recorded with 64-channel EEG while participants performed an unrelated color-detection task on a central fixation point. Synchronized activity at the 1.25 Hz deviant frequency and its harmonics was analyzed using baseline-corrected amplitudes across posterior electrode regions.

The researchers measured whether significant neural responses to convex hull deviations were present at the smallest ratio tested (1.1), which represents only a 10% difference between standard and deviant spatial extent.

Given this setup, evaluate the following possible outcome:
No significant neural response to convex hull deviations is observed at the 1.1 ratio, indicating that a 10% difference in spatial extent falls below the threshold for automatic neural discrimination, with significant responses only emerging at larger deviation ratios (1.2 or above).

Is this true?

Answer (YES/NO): NO